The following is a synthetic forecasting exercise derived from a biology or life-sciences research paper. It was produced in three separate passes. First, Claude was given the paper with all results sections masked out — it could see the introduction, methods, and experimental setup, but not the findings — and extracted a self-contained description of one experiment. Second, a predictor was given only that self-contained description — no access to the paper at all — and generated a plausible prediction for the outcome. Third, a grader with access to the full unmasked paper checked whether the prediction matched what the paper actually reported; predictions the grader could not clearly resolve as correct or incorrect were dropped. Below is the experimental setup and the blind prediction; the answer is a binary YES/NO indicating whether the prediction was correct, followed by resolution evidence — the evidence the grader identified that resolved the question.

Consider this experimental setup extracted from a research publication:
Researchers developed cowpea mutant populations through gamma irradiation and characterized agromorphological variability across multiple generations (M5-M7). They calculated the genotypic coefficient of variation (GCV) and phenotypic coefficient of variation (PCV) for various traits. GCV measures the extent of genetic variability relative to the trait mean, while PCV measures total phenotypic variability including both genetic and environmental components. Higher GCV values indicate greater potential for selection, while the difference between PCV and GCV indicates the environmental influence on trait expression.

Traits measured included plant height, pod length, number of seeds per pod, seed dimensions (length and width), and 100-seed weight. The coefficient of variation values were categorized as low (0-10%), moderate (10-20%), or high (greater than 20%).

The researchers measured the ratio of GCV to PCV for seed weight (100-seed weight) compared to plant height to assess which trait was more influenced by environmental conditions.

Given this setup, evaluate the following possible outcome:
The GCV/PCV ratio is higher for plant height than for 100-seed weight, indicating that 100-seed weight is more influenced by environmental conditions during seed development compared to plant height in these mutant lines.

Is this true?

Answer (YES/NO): NO